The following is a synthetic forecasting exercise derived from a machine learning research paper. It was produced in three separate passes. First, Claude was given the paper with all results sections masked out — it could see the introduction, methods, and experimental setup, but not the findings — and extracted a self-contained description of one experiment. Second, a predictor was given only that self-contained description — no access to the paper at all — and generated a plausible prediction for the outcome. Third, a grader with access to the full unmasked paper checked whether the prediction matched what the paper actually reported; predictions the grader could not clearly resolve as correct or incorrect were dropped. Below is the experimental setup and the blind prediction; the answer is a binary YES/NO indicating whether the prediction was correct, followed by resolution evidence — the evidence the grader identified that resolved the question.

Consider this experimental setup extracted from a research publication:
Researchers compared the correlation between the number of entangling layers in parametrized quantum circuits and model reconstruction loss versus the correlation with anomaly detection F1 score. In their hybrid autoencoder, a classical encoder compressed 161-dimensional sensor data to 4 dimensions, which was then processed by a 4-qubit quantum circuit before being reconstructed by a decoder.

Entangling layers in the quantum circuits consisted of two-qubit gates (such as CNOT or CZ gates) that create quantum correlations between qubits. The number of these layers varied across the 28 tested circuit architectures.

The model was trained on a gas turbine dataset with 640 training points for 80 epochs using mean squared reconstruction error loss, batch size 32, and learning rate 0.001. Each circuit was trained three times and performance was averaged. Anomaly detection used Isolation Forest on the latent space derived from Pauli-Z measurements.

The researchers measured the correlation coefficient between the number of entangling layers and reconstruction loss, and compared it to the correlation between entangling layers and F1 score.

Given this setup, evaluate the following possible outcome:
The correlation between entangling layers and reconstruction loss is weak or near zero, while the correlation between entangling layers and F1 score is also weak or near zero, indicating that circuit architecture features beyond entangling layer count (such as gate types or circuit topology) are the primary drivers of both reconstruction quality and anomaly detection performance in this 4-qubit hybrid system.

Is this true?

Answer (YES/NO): NO